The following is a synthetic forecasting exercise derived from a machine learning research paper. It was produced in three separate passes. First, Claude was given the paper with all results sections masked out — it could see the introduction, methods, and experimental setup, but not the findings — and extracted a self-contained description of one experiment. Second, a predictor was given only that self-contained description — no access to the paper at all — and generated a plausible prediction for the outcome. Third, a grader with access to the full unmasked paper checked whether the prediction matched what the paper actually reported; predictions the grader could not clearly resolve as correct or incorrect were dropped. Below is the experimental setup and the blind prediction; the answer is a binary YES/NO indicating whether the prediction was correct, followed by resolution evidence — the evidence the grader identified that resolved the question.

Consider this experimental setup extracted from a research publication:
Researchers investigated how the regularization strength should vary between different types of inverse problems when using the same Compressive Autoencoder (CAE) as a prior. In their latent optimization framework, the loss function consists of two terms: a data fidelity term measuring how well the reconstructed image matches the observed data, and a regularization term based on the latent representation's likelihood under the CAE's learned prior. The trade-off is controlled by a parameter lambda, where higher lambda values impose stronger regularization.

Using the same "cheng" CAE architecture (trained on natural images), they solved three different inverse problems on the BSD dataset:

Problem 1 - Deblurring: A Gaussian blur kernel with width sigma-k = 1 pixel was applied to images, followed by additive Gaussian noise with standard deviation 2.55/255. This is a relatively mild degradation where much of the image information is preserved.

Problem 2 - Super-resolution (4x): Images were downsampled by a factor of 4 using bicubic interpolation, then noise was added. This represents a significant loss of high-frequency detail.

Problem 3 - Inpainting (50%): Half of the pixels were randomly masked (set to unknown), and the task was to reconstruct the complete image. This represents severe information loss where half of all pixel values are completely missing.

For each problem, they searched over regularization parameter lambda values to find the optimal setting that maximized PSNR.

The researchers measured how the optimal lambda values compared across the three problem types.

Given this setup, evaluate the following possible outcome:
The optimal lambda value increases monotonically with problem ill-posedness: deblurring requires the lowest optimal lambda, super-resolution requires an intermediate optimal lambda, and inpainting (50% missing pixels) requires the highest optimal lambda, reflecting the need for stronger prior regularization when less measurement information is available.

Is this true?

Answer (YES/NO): YES